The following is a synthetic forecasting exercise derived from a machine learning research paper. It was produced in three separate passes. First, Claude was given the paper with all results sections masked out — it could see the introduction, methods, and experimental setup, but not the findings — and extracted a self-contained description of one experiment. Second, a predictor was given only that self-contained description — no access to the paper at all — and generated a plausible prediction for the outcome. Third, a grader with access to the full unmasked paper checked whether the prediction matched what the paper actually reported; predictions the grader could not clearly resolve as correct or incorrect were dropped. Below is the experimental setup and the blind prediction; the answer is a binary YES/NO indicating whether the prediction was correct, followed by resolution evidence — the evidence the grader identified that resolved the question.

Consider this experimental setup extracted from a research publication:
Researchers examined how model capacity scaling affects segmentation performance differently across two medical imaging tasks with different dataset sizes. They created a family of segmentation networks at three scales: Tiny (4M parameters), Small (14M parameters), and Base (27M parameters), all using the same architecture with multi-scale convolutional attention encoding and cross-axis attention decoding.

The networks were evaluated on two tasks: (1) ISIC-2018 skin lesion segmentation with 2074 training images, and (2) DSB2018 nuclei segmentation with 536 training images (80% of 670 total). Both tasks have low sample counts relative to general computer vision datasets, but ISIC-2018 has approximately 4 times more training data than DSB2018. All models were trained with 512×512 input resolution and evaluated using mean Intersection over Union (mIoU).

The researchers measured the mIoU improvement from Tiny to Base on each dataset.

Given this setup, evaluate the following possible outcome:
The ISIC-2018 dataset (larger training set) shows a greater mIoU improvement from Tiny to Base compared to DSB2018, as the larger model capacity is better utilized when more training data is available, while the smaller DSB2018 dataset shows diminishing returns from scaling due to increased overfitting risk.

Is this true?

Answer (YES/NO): YES